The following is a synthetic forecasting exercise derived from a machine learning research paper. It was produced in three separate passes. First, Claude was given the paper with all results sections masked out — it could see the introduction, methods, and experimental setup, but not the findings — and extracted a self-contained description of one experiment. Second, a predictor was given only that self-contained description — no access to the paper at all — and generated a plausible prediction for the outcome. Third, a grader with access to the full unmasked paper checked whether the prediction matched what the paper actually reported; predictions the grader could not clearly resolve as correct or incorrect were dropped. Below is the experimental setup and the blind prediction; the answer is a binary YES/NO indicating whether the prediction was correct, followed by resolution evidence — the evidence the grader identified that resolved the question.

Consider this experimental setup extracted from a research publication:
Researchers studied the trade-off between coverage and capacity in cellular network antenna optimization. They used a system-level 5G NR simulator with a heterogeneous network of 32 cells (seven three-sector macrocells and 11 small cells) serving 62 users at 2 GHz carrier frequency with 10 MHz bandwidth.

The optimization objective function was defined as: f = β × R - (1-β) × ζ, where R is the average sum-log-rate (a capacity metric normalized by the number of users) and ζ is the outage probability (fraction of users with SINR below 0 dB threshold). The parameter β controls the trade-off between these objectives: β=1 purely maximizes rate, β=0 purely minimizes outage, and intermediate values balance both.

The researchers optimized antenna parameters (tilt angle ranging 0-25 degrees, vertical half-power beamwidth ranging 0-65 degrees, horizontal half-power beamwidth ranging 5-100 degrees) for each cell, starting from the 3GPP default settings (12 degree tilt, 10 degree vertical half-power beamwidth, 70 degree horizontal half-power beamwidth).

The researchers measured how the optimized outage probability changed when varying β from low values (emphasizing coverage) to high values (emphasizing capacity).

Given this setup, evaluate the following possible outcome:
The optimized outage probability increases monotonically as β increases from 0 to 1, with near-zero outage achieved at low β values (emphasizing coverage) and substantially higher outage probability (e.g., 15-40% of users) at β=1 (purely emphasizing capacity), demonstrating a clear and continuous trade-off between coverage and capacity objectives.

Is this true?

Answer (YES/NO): NO